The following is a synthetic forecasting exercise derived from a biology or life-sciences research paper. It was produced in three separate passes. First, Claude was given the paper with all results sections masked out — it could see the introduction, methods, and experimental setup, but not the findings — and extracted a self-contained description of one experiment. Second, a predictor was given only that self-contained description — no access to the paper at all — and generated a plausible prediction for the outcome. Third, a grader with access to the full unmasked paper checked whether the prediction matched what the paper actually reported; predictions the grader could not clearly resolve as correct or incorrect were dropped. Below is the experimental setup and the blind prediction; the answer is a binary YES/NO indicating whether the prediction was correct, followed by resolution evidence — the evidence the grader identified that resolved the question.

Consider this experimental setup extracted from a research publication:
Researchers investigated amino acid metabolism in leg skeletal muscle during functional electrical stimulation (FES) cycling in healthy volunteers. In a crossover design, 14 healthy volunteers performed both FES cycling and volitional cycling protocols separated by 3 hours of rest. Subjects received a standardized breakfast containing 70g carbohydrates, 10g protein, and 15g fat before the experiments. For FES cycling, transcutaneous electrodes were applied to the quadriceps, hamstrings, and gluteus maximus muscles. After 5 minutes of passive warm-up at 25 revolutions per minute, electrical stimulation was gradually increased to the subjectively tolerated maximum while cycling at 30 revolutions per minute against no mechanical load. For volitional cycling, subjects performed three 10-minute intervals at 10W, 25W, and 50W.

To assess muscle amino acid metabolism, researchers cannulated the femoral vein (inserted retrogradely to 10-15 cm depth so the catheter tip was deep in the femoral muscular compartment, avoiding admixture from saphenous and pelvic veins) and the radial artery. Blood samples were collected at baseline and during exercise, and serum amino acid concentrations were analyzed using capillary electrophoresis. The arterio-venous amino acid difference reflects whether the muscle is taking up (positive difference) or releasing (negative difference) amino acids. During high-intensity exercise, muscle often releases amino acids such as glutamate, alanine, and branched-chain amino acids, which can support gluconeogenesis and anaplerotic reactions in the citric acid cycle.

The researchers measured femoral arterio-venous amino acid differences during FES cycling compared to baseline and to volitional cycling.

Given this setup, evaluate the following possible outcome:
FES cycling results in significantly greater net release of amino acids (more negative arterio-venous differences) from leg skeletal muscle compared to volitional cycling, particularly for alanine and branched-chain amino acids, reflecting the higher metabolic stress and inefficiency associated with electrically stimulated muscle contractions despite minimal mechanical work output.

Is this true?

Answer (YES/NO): NO